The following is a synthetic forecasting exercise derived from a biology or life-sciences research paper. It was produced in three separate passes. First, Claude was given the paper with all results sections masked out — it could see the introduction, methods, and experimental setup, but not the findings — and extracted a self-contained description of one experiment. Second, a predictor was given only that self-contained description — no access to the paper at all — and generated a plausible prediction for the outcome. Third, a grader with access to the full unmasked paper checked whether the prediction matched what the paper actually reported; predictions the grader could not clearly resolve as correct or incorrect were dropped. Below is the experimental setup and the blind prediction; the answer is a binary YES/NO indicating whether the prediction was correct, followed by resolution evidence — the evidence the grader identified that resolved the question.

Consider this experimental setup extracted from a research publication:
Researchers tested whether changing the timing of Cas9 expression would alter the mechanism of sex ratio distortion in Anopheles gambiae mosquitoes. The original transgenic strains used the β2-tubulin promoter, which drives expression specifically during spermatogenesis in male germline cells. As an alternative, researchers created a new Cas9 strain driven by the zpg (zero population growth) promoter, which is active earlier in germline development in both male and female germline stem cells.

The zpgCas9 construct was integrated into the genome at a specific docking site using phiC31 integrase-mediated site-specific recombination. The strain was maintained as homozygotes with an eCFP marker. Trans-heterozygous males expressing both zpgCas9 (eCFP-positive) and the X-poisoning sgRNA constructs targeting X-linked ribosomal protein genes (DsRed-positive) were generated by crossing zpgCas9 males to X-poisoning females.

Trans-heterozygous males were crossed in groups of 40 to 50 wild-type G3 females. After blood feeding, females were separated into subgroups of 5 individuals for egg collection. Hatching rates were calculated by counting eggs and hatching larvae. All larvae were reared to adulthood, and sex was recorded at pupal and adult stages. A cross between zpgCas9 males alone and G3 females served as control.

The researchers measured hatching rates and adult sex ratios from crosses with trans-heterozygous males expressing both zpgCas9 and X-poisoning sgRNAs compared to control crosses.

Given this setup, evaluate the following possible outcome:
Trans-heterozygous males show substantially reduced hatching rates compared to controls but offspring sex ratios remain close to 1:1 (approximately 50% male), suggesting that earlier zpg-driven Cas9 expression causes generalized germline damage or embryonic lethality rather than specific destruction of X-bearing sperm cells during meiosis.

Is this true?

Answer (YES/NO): NO